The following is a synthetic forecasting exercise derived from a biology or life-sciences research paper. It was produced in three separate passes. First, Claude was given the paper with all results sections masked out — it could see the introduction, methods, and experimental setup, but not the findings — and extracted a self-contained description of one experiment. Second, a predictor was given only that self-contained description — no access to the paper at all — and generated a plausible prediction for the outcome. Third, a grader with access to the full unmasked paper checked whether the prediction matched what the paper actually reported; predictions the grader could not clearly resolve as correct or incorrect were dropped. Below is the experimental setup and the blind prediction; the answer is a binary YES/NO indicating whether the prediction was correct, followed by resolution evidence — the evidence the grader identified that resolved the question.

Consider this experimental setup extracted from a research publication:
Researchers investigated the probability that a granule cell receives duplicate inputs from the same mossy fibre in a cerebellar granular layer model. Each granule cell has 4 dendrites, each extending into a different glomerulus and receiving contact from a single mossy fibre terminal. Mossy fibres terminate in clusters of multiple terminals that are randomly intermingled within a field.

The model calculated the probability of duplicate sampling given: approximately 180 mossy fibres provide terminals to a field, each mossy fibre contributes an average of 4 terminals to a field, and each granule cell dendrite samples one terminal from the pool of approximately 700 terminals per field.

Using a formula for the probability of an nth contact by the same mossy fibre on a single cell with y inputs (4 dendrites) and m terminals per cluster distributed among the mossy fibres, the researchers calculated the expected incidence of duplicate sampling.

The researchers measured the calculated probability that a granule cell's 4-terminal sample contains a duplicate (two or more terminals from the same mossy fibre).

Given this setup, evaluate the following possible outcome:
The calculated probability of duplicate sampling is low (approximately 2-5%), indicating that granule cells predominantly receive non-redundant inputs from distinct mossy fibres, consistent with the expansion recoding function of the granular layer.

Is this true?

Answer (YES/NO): YES